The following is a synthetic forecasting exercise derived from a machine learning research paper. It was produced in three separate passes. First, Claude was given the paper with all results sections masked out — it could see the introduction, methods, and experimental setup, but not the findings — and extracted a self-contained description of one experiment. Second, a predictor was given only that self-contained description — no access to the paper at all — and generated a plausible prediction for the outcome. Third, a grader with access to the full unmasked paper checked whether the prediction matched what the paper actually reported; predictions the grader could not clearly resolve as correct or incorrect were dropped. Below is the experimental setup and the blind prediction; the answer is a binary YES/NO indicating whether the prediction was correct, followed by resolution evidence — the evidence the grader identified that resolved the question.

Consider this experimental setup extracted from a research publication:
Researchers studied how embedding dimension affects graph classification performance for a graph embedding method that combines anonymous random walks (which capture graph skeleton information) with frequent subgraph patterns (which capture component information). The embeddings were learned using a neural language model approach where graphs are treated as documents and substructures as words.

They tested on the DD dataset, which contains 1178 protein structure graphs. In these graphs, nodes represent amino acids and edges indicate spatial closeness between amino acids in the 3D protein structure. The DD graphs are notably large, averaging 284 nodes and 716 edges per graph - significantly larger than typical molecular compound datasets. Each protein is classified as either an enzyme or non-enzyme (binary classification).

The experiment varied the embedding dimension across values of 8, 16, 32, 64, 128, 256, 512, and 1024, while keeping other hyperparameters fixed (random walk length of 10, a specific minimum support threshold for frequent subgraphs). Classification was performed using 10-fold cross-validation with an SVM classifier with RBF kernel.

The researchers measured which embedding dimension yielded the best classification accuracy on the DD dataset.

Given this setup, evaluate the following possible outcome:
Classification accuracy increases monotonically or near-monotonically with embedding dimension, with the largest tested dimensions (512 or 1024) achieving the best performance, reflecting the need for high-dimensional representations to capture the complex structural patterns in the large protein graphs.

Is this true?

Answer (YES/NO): NO